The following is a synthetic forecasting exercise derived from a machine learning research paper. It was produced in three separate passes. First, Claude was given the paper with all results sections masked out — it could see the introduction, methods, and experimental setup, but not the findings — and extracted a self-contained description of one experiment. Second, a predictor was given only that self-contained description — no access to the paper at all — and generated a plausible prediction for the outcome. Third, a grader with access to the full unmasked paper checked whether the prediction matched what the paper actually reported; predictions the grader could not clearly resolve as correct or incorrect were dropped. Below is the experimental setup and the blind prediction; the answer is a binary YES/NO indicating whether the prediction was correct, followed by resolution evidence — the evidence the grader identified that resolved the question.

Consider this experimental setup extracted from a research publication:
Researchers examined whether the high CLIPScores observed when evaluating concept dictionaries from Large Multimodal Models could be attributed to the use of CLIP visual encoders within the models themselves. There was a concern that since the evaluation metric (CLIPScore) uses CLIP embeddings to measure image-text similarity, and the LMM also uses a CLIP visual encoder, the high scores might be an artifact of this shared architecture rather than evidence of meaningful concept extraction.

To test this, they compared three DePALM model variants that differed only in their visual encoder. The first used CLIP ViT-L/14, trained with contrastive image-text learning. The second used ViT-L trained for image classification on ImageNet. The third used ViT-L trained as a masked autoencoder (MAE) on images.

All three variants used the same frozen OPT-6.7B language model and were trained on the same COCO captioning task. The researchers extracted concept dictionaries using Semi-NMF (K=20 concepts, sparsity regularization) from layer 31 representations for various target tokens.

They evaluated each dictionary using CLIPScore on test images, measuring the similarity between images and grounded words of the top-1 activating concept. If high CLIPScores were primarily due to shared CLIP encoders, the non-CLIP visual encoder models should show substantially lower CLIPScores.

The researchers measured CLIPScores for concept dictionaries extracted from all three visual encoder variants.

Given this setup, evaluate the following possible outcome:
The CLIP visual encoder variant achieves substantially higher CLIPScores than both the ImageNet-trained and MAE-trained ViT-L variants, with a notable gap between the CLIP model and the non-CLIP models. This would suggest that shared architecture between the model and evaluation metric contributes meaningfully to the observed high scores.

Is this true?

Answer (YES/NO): NO